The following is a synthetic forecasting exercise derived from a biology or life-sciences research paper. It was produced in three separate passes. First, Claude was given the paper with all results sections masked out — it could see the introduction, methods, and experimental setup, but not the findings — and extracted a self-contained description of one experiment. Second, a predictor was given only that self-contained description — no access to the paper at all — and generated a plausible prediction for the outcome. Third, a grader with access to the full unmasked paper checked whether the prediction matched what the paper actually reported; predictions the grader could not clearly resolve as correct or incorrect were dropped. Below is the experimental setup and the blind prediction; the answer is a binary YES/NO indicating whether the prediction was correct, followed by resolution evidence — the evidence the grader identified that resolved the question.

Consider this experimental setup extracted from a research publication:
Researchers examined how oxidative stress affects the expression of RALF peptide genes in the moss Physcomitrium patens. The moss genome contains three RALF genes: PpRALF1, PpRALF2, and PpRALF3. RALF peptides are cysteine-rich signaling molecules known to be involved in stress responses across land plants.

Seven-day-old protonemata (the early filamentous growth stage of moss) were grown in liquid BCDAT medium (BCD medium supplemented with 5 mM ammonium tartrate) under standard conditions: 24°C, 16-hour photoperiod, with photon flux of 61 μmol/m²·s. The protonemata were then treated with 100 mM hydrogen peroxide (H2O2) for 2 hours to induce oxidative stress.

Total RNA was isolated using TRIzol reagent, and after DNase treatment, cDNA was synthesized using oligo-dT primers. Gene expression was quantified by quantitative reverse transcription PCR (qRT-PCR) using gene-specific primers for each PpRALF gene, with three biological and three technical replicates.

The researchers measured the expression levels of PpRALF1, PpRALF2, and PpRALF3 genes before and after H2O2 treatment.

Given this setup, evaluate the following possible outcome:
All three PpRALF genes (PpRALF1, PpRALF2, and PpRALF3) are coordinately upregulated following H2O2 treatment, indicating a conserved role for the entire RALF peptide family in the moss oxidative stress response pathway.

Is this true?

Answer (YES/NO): NO